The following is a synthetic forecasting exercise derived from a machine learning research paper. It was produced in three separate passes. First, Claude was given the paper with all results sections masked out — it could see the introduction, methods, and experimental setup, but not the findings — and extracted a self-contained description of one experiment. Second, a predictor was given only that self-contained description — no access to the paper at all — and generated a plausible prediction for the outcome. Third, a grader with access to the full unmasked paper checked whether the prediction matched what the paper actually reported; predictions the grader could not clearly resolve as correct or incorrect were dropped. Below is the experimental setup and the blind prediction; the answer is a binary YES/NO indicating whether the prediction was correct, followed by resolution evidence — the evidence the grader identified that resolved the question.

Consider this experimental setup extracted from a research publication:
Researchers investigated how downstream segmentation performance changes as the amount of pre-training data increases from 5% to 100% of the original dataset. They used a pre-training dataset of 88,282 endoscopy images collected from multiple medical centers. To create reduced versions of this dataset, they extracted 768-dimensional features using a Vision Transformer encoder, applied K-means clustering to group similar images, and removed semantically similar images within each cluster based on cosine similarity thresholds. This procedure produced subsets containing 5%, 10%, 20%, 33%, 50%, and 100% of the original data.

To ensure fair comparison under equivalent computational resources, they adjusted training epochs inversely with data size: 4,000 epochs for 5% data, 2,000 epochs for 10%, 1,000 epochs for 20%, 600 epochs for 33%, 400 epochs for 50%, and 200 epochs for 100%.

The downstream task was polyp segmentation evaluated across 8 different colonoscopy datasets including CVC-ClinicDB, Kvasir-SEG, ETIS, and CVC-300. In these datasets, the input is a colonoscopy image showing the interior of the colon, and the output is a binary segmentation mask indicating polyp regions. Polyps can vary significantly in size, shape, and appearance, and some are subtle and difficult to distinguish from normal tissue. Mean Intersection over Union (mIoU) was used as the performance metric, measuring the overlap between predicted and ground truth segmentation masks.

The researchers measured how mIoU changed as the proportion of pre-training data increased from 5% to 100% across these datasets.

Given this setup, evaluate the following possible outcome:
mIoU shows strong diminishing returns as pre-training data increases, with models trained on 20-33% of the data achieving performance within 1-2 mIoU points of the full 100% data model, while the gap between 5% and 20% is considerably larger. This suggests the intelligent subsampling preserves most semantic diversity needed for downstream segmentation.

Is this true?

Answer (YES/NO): NO